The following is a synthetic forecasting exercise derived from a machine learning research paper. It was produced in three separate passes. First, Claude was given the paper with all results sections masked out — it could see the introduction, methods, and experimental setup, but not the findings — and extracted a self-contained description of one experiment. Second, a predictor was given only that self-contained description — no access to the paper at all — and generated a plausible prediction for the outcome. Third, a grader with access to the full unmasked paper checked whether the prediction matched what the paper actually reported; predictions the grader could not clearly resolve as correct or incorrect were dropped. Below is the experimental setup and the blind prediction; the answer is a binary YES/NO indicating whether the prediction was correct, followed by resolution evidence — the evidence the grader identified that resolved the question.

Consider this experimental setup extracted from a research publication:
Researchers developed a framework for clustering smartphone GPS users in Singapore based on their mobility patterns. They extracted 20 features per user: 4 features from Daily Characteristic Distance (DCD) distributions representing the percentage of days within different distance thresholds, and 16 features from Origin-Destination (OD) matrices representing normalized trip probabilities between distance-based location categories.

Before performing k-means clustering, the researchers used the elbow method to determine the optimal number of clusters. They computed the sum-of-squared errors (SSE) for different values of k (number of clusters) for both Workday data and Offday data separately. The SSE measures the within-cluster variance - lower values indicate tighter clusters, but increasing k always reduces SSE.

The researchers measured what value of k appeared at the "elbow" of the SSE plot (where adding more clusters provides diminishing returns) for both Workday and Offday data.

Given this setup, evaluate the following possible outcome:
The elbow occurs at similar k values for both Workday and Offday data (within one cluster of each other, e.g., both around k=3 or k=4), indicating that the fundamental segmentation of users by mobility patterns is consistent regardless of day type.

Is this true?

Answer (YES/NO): YES